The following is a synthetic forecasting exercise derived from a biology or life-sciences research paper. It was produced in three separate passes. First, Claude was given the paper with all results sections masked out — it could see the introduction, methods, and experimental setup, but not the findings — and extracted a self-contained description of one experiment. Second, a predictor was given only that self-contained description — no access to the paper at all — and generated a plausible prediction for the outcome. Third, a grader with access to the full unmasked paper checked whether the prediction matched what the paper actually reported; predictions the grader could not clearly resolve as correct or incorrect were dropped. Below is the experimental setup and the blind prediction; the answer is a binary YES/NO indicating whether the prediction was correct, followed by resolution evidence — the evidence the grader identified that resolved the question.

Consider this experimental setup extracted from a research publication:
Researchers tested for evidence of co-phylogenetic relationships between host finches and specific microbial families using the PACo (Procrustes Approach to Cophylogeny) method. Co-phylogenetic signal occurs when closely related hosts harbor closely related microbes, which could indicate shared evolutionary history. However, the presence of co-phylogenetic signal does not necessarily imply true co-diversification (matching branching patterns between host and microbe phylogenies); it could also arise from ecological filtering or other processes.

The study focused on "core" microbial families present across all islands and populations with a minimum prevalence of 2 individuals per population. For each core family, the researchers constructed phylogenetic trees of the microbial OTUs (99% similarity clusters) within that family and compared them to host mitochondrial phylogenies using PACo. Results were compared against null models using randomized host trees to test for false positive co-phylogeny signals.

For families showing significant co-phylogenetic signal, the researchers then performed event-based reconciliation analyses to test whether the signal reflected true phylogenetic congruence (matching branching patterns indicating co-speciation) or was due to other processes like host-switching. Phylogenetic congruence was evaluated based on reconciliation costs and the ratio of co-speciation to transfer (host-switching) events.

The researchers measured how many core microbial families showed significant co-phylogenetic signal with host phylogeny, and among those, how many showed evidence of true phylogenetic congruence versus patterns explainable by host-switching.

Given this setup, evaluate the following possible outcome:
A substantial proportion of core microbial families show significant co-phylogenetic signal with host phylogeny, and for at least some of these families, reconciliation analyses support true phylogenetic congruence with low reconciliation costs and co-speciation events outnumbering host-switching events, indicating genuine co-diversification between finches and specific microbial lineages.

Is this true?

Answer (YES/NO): NO